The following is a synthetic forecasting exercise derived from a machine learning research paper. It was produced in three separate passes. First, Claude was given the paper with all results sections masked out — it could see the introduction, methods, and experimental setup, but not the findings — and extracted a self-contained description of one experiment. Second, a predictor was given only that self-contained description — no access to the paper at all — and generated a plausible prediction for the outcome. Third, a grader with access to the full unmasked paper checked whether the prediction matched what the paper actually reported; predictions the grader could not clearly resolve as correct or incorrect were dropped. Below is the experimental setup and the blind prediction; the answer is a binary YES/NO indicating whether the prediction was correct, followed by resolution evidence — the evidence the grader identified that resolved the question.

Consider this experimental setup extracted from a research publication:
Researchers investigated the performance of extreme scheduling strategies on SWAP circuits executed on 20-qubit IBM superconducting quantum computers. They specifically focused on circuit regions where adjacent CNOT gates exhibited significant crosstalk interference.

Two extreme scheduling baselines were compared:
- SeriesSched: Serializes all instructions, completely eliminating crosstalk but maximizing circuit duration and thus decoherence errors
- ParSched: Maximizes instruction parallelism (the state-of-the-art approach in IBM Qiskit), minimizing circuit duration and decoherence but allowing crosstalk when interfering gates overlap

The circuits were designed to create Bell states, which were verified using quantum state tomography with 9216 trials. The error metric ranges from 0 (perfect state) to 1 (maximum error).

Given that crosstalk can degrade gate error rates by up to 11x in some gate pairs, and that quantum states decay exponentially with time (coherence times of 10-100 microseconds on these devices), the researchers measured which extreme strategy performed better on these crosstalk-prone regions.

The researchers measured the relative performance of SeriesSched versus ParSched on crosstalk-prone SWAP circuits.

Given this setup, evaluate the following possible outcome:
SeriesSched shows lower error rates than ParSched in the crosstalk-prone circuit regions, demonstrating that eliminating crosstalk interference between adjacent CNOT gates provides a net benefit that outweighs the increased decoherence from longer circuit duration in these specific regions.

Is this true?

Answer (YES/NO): NO